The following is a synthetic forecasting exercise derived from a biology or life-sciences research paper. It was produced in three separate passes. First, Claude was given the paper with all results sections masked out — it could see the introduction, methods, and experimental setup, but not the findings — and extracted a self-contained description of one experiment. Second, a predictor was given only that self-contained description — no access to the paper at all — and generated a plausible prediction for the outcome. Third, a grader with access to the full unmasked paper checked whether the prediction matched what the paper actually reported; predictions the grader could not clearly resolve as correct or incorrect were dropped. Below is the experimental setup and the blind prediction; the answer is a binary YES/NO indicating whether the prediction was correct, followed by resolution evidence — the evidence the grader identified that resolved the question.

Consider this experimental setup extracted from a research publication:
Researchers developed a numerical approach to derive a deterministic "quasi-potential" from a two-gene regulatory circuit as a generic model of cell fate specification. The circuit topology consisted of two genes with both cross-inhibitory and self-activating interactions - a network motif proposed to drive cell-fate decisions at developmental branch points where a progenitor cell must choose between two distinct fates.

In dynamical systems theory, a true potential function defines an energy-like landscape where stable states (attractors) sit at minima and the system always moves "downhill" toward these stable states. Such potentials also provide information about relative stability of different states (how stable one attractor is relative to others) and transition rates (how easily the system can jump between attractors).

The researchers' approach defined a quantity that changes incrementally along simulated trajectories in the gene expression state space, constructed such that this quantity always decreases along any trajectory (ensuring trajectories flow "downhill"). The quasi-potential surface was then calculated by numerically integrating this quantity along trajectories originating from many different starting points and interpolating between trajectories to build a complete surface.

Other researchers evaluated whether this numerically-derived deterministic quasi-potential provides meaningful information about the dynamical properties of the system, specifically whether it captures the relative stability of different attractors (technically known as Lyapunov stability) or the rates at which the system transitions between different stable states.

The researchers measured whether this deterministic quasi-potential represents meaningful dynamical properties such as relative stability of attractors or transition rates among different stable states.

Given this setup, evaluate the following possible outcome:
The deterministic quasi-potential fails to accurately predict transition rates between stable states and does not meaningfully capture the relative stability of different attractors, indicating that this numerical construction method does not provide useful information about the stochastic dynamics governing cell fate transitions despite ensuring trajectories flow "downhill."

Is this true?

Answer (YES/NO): YES